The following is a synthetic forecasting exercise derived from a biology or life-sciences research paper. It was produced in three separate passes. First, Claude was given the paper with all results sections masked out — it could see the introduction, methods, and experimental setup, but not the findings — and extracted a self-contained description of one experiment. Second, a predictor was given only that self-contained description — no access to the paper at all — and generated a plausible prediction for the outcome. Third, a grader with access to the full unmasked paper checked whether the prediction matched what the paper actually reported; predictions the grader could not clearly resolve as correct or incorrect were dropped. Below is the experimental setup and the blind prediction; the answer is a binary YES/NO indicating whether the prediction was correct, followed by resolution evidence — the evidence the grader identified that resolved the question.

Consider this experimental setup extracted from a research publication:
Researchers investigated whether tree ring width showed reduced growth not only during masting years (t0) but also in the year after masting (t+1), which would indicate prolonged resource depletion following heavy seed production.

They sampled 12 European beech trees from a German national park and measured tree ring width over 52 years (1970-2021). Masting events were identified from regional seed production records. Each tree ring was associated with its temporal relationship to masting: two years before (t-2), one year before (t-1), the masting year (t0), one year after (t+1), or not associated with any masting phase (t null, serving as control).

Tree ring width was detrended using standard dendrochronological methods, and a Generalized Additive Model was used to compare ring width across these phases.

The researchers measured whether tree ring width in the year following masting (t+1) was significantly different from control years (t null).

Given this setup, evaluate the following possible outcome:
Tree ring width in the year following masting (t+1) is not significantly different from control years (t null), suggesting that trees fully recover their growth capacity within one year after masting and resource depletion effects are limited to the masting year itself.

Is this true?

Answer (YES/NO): YES